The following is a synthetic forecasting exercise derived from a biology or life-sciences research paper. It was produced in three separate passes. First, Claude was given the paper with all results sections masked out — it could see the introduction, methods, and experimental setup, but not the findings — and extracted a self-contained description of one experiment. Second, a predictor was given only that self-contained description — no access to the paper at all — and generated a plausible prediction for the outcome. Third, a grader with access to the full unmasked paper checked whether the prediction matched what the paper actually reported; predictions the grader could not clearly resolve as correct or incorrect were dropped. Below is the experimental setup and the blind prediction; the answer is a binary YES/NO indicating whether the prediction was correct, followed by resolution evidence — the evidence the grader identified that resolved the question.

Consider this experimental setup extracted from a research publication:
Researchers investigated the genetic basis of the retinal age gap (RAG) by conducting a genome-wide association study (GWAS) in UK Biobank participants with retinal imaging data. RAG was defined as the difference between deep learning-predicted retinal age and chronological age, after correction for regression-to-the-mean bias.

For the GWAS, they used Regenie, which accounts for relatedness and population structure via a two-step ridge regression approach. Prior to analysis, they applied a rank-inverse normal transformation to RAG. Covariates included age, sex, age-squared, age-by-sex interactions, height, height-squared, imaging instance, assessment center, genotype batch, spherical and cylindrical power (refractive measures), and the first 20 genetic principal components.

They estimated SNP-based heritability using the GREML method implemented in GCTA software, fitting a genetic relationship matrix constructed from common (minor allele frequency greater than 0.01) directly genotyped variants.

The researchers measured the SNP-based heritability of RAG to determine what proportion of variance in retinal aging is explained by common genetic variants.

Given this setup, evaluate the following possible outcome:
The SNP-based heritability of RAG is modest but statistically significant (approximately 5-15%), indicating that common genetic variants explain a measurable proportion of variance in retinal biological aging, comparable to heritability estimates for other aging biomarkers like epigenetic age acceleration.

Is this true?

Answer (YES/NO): NO